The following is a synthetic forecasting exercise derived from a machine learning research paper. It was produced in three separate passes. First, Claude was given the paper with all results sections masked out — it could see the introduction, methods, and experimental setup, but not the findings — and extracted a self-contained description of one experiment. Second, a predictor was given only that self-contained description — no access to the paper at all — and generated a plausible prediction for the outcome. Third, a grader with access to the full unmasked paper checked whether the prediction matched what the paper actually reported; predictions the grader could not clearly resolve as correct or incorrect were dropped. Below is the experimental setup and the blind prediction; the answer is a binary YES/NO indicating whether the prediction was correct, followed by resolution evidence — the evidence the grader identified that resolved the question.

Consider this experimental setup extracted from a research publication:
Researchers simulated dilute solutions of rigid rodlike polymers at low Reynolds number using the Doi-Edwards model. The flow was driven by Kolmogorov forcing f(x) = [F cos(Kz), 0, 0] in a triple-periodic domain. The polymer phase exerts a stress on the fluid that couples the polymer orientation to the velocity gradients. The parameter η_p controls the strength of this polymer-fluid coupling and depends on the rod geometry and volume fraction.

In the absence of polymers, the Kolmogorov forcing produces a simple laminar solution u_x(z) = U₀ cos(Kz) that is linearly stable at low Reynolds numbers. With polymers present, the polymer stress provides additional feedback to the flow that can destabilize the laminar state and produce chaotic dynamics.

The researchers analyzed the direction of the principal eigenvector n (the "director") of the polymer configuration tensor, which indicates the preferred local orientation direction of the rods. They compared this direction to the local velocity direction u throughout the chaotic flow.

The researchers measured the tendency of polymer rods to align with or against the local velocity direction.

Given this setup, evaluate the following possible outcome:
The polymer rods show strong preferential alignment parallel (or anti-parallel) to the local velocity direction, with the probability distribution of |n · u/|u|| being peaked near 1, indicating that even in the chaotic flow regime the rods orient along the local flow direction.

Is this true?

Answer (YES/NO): YES